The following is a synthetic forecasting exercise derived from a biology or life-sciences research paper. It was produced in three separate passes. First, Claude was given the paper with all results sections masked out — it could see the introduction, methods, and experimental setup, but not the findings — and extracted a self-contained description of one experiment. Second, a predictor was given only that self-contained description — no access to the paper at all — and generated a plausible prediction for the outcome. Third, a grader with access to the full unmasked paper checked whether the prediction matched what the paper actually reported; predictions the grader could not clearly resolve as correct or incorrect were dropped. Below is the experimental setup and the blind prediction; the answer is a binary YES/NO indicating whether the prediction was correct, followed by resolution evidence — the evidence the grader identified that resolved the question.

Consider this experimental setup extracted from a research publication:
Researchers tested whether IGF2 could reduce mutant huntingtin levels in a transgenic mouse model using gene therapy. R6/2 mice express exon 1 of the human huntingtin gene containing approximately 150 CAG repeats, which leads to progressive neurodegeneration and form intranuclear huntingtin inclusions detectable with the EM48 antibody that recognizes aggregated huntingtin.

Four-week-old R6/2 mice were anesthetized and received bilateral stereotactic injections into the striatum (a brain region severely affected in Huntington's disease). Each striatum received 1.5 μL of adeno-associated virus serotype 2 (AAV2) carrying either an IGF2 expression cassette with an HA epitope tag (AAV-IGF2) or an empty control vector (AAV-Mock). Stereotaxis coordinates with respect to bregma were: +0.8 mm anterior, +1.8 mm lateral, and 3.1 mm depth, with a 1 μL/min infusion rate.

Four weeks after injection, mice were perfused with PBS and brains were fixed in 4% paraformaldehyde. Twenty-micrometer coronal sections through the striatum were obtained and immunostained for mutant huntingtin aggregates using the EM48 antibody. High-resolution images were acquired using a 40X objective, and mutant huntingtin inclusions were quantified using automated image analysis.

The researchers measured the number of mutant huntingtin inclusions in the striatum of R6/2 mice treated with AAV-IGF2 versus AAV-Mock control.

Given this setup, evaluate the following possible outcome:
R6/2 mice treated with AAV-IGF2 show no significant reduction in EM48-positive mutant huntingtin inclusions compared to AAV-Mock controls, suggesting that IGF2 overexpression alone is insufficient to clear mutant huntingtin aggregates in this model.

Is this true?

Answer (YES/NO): NO